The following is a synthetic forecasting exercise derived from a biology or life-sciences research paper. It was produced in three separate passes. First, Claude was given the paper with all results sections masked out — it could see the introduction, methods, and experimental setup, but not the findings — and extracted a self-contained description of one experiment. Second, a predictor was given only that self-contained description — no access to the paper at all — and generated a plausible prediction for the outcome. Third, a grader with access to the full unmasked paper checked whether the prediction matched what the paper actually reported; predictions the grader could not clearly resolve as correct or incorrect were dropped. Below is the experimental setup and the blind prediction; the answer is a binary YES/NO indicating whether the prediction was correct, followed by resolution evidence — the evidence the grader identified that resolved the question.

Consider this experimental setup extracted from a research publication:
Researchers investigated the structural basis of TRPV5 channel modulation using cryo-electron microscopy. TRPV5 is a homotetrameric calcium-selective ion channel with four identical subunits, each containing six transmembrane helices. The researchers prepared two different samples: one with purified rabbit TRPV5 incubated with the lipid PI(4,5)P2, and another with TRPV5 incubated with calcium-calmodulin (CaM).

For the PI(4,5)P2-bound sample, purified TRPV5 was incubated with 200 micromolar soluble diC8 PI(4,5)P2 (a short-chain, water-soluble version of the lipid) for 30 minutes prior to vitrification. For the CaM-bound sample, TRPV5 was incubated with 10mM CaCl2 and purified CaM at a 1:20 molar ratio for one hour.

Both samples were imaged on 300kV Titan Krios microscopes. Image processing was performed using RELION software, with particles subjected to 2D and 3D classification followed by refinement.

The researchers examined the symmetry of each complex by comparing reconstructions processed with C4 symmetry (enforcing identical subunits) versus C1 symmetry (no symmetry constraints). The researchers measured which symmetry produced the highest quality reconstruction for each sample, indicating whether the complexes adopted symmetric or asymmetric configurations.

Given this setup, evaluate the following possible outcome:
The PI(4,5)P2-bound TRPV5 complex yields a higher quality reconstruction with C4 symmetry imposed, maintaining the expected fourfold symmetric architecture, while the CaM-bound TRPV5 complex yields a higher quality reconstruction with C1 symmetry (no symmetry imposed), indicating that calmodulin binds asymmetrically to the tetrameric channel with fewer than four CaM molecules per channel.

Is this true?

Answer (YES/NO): NO